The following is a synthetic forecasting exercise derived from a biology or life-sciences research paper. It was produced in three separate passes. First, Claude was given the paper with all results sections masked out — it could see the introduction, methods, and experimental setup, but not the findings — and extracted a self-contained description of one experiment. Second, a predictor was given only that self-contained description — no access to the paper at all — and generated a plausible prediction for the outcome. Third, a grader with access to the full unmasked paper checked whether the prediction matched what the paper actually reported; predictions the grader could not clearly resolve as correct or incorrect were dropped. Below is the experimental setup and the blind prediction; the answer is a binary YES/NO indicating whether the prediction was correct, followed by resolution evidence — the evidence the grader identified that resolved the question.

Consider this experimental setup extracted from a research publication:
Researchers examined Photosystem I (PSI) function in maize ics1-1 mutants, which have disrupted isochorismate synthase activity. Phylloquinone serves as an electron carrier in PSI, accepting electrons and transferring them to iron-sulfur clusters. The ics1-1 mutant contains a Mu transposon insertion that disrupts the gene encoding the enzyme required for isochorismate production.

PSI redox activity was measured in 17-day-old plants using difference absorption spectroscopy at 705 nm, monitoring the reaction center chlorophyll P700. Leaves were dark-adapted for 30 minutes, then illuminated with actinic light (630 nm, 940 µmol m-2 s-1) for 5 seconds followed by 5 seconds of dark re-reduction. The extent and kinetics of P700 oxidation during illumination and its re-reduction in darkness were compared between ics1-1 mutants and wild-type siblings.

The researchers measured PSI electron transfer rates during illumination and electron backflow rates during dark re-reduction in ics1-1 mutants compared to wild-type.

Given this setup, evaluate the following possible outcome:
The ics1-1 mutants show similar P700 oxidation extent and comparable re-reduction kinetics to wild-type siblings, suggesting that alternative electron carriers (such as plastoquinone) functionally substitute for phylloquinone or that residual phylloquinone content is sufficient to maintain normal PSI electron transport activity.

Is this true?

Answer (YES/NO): NO